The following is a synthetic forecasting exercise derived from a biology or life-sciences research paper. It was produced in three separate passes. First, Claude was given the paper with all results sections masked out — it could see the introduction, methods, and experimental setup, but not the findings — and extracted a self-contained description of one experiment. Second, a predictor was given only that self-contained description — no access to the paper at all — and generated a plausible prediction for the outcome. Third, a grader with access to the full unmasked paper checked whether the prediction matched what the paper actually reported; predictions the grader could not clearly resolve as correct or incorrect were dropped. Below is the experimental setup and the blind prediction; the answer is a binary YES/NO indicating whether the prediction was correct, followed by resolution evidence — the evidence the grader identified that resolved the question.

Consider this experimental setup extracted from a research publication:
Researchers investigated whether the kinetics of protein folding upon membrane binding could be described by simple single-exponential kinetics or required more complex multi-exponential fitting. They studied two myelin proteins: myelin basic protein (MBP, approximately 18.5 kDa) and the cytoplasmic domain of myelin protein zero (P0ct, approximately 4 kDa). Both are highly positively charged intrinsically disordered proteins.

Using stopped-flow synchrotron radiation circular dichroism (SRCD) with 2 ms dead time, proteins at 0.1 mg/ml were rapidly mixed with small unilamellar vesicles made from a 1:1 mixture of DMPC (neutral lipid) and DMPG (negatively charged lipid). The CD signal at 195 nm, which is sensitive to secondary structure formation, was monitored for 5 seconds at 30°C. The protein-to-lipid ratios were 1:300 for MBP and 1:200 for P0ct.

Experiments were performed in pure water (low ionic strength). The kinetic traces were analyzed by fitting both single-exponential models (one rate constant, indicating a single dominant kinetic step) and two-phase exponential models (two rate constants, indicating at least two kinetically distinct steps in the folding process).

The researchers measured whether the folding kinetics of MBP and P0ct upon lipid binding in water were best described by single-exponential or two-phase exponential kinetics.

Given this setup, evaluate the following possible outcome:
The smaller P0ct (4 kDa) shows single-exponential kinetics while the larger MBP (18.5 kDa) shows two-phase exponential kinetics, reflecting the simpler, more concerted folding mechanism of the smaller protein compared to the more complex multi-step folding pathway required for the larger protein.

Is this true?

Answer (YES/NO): NO